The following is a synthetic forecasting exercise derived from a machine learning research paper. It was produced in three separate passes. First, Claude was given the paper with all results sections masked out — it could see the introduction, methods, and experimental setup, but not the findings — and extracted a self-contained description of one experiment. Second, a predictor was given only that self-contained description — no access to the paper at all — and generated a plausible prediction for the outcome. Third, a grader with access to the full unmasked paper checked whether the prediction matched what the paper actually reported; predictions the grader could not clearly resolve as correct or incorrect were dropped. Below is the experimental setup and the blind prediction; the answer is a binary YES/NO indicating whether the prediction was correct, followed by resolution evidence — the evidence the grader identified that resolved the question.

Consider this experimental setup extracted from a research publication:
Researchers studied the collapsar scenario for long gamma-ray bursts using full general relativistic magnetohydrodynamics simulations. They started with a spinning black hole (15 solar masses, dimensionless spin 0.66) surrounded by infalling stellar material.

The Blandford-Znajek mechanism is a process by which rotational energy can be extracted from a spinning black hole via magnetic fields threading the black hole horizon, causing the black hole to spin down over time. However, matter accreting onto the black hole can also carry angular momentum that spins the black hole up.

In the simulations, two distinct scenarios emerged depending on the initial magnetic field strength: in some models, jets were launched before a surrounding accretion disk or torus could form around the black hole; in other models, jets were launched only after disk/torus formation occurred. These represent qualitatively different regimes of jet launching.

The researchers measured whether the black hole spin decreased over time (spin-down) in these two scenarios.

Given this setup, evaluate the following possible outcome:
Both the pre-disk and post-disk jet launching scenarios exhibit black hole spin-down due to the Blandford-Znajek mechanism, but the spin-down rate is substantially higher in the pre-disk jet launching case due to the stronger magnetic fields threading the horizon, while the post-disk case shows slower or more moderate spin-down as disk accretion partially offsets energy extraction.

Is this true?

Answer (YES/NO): NO